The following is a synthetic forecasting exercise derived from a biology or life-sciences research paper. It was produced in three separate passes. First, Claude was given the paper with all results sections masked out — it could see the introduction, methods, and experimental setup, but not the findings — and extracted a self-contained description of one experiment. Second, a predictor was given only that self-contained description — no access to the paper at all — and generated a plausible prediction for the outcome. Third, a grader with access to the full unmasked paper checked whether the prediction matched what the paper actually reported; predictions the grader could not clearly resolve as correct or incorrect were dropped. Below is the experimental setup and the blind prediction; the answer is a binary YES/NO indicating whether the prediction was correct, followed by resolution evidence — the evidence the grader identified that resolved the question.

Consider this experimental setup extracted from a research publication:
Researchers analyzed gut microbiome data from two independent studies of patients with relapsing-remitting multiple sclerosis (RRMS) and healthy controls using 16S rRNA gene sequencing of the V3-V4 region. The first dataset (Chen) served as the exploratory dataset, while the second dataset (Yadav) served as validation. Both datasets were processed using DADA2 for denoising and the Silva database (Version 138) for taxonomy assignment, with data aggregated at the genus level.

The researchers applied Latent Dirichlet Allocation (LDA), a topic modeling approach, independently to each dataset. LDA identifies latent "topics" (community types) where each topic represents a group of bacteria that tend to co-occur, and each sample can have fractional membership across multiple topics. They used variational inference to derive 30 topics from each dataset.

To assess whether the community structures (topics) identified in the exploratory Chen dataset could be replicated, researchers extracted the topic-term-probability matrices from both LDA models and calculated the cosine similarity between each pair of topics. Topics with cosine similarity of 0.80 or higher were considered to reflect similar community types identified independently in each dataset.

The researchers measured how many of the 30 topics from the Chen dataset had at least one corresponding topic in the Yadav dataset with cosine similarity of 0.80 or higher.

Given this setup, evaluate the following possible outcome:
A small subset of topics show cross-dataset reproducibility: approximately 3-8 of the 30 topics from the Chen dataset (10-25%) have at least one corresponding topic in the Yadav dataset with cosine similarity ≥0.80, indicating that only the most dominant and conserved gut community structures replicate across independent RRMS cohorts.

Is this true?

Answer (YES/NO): NO